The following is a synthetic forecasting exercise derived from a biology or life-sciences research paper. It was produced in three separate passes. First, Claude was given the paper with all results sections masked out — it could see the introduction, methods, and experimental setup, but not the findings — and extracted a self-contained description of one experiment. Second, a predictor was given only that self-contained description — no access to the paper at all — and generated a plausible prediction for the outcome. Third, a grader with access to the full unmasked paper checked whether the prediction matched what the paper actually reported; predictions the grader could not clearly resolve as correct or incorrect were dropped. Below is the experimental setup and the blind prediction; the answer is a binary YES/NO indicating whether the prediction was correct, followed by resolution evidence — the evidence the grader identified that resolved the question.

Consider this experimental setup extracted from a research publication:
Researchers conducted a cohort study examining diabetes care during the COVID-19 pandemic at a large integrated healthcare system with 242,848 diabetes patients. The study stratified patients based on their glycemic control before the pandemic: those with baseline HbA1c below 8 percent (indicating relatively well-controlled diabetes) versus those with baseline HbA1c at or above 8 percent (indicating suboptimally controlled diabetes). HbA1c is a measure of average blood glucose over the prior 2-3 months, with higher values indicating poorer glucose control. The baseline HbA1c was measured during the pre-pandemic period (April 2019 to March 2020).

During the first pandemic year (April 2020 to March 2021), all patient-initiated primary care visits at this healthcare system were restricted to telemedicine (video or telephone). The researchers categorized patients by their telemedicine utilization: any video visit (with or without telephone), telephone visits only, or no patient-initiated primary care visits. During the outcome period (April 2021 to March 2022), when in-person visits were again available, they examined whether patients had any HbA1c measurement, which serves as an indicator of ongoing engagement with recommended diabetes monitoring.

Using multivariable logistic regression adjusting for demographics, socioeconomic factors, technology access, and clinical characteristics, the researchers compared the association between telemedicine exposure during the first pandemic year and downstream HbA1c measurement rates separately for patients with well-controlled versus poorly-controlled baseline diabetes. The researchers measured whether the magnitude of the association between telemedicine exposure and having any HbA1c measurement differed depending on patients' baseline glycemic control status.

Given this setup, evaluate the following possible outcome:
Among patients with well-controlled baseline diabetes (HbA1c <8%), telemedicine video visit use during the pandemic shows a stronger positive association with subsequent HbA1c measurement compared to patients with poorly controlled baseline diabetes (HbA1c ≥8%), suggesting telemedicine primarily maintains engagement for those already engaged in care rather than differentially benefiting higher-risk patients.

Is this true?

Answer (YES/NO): NO